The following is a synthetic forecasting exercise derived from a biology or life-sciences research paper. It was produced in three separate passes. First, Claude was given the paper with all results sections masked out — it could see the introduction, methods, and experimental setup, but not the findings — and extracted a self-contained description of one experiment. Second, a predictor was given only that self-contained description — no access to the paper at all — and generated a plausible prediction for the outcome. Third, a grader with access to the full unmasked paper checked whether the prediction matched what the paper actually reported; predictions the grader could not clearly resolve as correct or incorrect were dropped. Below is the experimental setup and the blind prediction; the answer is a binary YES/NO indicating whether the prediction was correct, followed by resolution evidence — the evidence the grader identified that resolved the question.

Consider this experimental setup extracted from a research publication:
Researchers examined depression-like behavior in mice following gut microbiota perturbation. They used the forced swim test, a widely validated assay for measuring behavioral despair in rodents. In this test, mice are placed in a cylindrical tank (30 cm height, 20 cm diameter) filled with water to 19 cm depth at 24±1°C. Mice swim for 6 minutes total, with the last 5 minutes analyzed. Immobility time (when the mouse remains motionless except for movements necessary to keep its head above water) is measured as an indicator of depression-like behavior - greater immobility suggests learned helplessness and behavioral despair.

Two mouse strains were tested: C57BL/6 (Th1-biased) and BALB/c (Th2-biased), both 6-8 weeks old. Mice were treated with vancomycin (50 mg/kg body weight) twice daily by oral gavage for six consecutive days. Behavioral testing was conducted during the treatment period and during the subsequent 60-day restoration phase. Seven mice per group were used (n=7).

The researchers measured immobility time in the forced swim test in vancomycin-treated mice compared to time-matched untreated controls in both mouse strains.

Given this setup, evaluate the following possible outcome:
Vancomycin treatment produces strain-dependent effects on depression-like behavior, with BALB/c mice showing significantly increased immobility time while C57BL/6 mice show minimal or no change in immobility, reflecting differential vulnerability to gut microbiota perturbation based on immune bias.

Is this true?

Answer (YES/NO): NO